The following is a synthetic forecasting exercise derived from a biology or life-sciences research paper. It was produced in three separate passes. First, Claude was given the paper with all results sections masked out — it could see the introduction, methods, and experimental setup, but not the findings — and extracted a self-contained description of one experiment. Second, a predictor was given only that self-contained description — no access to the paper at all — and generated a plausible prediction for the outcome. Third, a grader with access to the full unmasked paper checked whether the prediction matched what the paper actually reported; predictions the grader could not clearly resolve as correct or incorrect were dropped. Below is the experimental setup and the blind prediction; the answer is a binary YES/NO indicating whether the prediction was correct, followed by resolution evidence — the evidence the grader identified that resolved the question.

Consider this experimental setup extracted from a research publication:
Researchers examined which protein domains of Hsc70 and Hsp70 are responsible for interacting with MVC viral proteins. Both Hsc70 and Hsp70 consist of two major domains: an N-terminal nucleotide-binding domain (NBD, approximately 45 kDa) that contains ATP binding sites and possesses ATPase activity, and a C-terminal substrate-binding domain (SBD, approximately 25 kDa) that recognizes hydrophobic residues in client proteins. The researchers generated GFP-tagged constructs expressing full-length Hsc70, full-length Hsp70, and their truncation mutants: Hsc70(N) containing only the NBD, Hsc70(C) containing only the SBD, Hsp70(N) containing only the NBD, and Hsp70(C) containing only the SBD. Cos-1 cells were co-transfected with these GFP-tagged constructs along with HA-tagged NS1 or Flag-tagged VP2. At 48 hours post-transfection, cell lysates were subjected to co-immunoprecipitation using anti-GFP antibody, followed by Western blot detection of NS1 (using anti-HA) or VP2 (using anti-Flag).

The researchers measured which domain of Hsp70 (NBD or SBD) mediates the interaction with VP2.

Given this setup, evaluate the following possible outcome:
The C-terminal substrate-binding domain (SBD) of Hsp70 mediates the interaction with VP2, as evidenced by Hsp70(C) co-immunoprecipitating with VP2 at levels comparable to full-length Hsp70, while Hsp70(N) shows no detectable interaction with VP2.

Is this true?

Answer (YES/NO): NO